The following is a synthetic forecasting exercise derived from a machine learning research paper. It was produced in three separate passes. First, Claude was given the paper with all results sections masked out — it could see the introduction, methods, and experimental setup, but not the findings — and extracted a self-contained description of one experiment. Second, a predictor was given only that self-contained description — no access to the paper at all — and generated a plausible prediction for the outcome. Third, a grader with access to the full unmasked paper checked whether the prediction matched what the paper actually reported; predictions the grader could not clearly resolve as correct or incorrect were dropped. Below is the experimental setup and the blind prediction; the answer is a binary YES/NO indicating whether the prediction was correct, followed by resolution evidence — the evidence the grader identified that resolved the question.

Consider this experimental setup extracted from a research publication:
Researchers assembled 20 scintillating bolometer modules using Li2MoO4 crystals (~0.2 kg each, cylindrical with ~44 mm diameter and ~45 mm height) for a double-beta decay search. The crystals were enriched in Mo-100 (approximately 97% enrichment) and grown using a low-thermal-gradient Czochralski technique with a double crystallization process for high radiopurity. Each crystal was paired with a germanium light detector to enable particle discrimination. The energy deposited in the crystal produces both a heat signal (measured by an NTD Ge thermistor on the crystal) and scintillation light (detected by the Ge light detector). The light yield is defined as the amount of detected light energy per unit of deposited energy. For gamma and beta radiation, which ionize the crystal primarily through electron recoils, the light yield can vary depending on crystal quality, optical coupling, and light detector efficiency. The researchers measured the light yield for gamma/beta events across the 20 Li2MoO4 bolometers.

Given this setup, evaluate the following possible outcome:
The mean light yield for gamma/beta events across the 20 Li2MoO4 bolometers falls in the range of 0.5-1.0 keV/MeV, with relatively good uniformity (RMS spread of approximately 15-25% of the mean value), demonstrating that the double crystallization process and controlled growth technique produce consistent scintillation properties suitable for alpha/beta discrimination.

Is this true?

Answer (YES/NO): NO